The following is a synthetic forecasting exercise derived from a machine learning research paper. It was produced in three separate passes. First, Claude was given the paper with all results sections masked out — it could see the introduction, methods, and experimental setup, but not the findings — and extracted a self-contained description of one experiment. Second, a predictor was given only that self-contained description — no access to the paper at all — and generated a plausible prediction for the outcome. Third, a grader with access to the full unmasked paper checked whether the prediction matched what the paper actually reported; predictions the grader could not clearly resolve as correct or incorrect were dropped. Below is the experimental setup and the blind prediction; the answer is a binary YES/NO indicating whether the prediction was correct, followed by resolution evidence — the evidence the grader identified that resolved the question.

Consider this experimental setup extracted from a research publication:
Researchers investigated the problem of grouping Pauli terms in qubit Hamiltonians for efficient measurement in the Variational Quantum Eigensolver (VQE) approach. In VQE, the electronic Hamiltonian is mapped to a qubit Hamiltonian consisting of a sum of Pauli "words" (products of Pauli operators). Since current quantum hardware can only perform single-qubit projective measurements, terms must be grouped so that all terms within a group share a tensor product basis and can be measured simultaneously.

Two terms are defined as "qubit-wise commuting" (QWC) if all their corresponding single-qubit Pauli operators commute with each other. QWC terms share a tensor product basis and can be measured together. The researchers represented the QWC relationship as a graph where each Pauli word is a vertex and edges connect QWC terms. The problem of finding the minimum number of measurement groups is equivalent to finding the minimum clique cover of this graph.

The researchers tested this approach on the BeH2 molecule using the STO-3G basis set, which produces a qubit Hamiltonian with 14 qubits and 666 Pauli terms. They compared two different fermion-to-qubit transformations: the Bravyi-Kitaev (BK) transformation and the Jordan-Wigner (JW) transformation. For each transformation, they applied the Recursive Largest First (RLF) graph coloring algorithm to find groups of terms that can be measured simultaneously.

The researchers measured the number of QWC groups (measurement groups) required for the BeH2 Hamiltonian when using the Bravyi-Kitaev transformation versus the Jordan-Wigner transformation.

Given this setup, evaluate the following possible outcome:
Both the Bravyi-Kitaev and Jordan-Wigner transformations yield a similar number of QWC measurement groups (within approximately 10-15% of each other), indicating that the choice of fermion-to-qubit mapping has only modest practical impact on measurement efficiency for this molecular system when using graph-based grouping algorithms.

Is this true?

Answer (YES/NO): NO